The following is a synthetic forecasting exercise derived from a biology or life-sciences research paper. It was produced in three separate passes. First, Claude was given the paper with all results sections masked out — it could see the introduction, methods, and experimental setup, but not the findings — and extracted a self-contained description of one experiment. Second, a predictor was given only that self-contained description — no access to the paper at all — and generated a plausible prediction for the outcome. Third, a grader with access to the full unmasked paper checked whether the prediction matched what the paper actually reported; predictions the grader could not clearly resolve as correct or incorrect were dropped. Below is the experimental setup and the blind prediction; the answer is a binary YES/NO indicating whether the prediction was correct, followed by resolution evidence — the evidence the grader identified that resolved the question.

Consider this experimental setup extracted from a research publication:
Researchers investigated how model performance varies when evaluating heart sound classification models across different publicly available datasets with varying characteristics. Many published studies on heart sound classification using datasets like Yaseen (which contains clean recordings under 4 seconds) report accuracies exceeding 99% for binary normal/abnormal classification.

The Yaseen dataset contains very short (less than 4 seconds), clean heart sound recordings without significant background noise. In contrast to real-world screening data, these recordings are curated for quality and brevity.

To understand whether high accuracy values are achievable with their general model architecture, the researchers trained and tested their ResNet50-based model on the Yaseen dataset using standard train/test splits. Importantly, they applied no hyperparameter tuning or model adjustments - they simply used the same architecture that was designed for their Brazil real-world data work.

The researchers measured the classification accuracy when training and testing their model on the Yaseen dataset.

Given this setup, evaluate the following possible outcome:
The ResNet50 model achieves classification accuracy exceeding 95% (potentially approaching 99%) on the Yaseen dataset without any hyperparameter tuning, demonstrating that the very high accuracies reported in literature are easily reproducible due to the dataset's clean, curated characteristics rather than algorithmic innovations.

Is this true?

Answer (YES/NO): YES